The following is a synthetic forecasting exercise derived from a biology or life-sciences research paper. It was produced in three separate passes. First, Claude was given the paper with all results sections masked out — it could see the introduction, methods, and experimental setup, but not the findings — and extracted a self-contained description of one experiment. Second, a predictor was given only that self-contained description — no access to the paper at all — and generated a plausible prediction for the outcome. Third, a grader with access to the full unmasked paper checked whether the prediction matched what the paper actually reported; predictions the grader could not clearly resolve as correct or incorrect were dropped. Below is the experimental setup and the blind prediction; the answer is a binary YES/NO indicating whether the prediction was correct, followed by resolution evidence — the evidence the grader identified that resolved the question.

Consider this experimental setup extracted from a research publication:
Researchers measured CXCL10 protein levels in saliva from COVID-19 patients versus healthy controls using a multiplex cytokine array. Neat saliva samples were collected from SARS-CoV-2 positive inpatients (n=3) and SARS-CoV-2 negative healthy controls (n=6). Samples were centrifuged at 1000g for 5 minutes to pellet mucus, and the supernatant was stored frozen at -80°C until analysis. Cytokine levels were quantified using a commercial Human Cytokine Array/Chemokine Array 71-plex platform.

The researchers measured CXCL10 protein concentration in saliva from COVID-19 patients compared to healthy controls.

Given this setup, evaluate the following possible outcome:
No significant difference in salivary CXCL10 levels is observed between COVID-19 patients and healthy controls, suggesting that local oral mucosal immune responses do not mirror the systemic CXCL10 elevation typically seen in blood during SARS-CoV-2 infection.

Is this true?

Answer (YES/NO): NO